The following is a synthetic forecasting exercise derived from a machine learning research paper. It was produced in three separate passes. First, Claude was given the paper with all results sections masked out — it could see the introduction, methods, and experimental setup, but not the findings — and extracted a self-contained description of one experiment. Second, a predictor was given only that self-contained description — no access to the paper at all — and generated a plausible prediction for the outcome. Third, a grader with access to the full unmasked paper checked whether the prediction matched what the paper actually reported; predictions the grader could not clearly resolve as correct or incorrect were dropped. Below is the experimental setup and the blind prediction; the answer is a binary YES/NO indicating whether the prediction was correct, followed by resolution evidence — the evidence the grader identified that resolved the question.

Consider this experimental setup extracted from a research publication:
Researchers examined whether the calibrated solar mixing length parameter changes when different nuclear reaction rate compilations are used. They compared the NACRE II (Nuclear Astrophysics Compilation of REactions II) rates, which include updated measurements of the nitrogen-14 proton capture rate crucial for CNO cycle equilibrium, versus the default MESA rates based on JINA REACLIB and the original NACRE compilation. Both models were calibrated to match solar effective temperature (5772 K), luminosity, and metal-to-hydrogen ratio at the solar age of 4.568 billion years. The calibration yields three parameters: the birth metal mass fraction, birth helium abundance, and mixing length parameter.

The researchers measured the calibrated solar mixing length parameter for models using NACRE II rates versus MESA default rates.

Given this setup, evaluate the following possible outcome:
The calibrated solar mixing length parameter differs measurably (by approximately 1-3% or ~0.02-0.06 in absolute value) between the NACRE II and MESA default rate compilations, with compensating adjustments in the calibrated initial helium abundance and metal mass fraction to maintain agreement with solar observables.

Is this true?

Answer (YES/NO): NO